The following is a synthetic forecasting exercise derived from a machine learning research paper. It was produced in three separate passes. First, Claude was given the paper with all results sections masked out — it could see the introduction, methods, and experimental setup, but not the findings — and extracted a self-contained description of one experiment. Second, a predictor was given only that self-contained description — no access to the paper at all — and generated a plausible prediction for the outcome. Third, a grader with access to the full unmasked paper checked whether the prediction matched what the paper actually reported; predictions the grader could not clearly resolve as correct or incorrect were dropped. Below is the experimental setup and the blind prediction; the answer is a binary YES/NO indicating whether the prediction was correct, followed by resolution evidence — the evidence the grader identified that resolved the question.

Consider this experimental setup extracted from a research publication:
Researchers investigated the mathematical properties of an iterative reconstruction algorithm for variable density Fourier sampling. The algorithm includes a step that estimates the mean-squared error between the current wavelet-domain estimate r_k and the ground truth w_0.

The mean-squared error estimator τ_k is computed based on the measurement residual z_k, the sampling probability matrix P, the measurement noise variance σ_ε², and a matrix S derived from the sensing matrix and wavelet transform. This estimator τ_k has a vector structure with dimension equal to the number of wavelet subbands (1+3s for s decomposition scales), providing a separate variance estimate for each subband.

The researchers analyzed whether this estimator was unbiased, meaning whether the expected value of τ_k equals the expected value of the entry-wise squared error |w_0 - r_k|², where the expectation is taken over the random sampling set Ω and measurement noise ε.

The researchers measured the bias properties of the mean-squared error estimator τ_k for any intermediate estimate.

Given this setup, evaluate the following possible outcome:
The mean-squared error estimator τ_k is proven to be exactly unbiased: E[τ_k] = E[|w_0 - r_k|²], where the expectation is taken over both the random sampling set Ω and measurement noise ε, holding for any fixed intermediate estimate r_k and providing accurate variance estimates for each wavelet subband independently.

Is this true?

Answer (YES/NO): YES